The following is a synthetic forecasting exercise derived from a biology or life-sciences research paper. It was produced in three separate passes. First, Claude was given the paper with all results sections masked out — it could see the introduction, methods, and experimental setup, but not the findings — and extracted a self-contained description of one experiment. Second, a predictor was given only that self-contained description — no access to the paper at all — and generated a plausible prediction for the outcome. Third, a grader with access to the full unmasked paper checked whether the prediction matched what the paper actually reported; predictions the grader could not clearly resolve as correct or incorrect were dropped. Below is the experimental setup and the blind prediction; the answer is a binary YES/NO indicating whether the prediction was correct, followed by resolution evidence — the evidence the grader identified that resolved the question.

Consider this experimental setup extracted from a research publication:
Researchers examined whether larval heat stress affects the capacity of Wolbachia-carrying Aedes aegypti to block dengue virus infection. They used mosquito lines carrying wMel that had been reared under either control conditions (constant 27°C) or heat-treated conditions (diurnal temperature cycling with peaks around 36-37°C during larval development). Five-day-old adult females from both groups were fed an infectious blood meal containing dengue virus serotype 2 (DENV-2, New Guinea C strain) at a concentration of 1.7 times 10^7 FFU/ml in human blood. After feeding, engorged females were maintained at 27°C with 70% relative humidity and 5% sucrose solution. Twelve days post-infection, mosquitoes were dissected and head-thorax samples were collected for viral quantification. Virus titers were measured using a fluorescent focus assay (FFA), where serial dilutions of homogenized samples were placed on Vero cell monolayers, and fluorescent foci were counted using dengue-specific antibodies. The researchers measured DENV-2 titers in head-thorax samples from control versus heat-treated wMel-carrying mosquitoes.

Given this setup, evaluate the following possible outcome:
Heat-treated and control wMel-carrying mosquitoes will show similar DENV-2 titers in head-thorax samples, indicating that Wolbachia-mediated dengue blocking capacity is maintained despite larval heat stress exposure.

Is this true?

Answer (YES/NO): NO